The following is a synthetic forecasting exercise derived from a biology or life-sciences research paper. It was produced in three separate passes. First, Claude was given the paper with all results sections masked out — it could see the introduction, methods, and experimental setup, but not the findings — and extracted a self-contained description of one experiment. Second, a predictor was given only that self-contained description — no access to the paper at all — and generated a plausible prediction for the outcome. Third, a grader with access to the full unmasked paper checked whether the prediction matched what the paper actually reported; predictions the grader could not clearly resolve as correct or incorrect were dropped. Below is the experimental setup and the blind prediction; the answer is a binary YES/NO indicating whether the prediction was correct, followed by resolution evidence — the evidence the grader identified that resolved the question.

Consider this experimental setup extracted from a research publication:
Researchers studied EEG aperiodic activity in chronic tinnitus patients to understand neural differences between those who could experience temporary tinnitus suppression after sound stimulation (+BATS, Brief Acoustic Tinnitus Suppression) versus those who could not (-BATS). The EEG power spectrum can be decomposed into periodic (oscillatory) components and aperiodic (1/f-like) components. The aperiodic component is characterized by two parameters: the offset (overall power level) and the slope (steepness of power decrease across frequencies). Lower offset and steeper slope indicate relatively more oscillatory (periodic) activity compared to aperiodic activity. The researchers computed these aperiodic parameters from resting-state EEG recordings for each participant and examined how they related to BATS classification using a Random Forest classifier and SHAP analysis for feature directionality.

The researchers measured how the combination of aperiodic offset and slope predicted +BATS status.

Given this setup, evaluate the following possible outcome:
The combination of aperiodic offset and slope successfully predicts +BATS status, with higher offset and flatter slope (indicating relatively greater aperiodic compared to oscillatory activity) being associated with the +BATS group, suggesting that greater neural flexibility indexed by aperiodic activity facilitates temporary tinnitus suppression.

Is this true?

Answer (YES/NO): NO